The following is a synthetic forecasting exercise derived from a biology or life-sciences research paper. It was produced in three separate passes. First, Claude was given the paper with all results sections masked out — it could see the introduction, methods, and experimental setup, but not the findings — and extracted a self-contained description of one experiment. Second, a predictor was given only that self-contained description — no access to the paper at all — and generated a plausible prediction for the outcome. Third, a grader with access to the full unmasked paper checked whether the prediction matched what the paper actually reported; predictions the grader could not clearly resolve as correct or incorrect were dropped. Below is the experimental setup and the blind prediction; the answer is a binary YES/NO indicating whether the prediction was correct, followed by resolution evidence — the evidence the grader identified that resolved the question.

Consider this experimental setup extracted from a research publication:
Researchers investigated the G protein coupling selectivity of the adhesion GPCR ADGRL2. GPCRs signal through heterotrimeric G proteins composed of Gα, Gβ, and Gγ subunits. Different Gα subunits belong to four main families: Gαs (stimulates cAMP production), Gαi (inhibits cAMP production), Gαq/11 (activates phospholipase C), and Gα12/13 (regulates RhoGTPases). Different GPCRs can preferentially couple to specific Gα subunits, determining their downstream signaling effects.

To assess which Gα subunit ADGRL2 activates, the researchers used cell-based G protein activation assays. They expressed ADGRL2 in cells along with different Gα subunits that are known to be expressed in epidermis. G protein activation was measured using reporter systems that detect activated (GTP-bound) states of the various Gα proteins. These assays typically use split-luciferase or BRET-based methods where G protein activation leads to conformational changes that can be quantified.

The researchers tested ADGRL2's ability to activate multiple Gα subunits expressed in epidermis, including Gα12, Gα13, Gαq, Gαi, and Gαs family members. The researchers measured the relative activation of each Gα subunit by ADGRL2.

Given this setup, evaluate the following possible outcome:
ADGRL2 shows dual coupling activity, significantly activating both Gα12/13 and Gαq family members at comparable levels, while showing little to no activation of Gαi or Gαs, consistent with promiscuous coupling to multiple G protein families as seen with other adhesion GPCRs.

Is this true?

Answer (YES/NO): NO